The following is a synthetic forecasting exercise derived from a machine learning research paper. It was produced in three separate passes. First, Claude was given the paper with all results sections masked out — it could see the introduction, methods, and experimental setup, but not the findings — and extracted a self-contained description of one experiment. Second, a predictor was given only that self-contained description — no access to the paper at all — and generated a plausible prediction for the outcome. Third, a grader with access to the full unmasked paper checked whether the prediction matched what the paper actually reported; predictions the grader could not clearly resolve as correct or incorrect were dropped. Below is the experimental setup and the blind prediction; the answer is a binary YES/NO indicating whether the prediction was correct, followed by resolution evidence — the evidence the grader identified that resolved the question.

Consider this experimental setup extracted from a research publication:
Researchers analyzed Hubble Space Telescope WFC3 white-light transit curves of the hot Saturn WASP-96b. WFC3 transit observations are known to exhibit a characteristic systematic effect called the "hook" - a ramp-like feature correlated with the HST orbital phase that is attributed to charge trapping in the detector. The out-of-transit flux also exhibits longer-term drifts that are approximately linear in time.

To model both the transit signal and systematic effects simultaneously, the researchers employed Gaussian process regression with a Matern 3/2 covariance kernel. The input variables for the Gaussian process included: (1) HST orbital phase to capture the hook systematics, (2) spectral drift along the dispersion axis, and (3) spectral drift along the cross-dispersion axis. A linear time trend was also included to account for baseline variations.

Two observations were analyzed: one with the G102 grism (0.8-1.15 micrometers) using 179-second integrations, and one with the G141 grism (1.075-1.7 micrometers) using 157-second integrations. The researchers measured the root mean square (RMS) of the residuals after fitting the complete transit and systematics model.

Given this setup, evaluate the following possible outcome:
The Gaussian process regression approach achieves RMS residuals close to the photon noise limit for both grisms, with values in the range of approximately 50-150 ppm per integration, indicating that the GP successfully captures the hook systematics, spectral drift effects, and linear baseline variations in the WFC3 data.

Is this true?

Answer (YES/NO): YES